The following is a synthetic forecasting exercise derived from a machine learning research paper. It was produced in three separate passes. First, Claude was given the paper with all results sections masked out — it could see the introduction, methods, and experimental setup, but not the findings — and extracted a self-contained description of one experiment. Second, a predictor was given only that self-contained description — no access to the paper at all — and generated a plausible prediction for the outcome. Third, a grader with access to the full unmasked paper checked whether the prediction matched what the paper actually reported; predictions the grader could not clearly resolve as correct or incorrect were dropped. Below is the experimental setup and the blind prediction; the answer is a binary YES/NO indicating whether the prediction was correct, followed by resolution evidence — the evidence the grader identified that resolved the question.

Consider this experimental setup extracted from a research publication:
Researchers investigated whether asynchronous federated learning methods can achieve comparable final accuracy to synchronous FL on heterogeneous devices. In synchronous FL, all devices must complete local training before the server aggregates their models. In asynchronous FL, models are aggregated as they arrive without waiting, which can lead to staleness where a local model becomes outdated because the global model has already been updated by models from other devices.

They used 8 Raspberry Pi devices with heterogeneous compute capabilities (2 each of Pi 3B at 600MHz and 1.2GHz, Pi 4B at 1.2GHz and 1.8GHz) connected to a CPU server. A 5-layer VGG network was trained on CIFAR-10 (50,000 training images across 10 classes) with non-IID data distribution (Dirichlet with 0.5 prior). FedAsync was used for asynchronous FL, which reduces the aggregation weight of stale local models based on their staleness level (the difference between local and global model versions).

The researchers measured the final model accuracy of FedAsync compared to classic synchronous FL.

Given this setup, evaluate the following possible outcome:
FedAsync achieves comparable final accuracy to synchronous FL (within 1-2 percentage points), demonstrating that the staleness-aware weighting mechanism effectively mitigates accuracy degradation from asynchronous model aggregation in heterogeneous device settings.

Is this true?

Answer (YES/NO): NO